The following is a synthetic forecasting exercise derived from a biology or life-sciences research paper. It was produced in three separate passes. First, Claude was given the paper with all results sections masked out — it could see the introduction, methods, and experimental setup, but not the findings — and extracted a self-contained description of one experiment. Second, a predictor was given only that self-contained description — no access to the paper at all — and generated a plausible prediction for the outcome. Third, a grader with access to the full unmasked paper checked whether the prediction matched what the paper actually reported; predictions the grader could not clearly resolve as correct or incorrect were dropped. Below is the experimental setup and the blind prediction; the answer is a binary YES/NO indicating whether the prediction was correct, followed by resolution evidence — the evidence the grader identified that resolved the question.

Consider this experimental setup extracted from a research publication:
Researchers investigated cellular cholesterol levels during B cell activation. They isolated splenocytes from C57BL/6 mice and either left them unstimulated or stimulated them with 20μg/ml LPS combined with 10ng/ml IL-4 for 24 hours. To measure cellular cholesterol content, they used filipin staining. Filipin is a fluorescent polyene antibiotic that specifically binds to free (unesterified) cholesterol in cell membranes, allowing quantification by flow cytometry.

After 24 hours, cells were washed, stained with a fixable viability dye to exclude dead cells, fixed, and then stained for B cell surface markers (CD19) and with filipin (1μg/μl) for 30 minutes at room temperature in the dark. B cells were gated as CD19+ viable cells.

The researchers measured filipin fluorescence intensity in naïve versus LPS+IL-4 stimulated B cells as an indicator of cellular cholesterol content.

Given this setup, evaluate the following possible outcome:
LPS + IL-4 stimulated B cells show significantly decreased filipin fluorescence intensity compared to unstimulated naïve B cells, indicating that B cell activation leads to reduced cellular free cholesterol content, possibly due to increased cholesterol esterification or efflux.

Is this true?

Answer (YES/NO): NO